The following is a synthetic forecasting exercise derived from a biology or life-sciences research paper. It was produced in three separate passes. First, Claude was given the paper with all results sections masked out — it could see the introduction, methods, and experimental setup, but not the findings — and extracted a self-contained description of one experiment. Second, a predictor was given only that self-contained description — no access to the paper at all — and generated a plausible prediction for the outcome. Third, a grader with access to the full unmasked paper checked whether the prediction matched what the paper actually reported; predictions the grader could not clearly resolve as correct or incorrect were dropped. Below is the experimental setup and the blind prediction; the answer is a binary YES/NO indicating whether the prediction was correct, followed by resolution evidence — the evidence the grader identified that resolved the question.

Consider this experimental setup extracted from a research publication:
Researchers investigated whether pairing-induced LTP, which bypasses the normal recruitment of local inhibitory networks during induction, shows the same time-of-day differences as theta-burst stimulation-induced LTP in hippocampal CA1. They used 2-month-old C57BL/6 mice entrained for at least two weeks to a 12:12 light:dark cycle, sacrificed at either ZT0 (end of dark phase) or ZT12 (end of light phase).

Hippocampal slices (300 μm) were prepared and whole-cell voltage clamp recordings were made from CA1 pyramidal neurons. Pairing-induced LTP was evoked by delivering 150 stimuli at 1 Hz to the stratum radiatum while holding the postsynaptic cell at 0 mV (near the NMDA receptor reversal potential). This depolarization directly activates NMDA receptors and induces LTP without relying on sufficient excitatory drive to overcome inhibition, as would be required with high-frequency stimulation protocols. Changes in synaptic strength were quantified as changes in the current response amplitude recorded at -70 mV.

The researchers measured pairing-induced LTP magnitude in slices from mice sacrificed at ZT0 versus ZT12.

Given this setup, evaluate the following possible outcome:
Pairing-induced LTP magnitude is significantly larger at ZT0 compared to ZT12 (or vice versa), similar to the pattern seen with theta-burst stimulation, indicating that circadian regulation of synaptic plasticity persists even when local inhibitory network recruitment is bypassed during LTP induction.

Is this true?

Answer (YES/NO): NO